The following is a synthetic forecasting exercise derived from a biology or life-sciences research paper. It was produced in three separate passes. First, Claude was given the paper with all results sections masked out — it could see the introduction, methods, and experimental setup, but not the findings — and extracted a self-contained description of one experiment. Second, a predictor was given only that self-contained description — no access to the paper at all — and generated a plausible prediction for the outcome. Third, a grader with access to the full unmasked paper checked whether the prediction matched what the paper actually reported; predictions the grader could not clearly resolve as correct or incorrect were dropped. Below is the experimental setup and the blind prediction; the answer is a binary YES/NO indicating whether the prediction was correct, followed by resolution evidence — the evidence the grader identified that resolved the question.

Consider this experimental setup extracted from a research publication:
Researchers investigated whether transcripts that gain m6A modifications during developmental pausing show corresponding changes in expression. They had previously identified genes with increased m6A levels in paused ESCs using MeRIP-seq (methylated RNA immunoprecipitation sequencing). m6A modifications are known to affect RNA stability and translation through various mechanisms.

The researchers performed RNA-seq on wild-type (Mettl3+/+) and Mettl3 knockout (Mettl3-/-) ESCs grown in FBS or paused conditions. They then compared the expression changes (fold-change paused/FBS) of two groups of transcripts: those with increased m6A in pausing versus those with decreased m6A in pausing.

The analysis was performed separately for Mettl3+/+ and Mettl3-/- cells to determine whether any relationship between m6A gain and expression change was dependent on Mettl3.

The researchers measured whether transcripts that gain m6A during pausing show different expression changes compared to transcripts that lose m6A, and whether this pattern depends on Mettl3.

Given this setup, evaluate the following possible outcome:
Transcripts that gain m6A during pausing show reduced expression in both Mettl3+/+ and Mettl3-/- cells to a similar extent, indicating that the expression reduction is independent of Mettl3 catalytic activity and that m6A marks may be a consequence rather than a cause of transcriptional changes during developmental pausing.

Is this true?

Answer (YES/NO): NO